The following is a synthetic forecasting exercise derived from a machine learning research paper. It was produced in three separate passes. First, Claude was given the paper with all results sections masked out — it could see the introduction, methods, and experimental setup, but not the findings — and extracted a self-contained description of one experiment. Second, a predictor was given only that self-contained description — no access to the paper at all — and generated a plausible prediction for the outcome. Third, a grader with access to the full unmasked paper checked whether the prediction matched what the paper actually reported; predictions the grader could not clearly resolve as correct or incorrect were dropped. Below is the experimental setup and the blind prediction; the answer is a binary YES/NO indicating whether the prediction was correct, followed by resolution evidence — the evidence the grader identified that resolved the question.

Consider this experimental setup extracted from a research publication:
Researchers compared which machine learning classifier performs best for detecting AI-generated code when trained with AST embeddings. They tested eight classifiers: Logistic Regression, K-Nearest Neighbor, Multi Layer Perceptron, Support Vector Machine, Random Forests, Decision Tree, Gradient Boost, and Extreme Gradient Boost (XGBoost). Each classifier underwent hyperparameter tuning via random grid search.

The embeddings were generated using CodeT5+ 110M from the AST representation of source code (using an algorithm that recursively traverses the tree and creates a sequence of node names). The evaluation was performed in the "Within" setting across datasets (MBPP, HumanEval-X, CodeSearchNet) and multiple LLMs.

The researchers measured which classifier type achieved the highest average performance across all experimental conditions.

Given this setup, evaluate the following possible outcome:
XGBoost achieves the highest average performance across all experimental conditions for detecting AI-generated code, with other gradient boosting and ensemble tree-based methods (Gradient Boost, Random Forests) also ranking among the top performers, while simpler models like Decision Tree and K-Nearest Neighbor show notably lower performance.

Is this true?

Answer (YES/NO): NO